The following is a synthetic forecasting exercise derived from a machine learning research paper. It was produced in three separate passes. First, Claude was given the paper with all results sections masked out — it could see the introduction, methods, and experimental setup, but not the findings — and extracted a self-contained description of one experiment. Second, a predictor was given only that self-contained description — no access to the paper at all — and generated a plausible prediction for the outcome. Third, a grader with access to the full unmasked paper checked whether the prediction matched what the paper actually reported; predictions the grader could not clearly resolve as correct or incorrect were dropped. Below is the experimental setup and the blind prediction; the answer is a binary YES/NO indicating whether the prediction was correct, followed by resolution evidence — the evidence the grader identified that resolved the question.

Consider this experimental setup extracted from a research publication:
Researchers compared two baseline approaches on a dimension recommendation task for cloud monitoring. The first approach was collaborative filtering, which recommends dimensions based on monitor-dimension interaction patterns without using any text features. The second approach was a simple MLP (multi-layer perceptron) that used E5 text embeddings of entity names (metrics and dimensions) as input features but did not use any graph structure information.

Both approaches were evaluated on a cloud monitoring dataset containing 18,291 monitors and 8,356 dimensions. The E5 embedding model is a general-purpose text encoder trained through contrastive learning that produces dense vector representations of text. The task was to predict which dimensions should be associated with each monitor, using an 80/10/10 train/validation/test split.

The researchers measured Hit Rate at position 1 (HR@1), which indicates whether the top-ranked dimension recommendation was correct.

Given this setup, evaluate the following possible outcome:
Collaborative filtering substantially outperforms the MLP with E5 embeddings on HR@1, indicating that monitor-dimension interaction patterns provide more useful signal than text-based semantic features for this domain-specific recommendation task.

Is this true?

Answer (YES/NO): NO